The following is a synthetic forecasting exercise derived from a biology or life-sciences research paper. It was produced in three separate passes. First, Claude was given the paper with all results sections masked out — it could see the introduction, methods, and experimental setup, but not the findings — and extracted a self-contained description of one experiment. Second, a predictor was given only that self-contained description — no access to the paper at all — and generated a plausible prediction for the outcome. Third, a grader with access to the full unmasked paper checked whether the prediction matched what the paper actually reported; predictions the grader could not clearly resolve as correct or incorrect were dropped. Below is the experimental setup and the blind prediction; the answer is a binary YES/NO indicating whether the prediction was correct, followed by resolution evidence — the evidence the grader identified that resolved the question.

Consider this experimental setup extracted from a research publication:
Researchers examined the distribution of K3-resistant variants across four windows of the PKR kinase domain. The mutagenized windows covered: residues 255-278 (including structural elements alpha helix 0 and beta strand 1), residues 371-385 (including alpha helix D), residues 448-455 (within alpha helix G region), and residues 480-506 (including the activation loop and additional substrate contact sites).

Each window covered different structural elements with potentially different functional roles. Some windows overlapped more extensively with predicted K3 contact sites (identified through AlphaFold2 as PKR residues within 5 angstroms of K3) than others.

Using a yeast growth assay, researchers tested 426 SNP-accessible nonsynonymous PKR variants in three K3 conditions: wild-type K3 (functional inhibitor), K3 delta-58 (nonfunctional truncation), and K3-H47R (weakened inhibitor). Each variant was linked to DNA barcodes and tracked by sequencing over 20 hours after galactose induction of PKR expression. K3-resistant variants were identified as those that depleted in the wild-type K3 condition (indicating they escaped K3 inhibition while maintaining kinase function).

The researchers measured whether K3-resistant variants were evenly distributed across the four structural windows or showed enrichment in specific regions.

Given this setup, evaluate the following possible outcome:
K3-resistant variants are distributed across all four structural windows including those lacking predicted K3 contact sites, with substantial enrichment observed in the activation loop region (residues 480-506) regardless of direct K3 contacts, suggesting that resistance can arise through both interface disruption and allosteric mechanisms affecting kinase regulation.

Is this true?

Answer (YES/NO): NO